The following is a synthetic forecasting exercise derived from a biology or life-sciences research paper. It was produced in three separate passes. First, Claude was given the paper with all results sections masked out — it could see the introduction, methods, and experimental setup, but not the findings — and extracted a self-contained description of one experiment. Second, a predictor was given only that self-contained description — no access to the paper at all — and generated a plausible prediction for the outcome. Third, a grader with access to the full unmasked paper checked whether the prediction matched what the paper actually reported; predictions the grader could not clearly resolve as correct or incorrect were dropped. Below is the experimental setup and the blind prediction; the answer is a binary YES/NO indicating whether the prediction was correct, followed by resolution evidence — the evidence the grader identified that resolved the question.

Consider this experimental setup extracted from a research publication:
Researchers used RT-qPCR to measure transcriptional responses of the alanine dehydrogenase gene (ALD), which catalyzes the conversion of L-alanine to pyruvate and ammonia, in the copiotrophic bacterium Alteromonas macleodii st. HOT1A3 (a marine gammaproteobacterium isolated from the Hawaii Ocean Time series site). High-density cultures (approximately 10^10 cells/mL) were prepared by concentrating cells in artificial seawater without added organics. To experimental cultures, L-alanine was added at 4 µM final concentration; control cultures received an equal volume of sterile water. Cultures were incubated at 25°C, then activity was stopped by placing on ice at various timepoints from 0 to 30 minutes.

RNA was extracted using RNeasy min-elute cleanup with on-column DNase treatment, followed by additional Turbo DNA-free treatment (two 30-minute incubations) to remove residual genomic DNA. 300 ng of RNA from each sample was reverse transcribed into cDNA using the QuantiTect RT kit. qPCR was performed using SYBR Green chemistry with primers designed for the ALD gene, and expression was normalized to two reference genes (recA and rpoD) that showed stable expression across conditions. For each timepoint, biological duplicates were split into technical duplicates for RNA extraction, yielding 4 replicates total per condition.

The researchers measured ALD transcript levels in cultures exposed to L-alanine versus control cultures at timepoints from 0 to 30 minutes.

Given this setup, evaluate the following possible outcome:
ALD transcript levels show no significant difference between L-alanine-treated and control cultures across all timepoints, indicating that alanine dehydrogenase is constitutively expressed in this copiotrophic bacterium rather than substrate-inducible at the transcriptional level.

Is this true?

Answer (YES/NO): NO